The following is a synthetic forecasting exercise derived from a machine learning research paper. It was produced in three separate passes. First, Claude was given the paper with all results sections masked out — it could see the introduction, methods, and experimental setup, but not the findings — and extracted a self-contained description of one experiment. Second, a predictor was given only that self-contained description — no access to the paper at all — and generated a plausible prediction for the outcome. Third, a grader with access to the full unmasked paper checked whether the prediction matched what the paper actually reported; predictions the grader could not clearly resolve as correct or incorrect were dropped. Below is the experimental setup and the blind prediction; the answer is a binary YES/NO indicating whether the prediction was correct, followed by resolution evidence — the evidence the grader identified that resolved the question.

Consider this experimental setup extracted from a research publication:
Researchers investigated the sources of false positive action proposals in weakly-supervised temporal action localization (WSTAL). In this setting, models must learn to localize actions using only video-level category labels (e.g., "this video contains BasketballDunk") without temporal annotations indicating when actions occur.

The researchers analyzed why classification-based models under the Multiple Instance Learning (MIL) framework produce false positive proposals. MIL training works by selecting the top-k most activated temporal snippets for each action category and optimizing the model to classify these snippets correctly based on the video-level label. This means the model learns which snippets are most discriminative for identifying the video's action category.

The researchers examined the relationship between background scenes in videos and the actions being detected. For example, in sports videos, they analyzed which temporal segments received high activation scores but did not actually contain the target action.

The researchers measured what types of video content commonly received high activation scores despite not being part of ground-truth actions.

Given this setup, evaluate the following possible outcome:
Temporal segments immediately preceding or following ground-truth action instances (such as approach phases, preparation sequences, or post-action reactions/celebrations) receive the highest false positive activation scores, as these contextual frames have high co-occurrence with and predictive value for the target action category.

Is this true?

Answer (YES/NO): YES